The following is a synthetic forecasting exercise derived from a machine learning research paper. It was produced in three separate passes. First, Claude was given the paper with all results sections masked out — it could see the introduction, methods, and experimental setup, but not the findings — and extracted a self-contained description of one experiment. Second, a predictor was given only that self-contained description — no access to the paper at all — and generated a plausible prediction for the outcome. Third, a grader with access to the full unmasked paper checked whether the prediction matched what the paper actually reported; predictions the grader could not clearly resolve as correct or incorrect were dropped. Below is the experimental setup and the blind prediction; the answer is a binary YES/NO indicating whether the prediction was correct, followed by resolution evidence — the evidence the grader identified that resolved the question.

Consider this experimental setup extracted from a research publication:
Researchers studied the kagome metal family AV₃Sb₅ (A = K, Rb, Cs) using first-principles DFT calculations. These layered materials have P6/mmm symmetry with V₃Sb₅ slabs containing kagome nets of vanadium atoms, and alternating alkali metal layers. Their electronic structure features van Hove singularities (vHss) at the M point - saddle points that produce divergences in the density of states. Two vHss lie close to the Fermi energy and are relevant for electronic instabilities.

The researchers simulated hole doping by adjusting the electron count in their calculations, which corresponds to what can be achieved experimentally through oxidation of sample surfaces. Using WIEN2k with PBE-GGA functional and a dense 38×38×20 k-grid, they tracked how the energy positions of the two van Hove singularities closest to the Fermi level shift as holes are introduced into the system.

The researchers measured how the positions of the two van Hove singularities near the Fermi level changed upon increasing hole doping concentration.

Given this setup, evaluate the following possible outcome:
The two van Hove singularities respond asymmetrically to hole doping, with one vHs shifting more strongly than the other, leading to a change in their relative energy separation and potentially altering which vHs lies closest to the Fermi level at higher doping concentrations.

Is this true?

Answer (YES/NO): YES